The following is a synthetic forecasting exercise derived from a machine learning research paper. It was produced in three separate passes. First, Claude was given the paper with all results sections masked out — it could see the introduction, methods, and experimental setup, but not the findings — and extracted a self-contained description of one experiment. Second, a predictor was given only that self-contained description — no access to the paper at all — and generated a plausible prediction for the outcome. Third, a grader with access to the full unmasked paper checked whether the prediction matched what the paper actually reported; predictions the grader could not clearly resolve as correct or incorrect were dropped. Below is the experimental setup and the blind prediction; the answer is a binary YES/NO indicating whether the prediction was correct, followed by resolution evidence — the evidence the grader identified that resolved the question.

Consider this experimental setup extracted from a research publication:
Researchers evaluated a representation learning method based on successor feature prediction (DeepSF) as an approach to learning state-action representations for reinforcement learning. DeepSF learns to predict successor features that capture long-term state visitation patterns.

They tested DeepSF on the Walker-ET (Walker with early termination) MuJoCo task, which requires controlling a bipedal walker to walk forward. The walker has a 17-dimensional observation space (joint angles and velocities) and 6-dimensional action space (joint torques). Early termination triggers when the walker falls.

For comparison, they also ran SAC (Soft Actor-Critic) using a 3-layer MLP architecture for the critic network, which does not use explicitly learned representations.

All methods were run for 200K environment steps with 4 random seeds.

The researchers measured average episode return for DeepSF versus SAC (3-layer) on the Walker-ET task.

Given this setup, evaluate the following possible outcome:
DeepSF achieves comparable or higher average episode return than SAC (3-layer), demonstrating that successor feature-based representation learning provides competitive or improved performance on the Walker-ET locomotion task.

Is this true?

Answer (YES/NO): NO